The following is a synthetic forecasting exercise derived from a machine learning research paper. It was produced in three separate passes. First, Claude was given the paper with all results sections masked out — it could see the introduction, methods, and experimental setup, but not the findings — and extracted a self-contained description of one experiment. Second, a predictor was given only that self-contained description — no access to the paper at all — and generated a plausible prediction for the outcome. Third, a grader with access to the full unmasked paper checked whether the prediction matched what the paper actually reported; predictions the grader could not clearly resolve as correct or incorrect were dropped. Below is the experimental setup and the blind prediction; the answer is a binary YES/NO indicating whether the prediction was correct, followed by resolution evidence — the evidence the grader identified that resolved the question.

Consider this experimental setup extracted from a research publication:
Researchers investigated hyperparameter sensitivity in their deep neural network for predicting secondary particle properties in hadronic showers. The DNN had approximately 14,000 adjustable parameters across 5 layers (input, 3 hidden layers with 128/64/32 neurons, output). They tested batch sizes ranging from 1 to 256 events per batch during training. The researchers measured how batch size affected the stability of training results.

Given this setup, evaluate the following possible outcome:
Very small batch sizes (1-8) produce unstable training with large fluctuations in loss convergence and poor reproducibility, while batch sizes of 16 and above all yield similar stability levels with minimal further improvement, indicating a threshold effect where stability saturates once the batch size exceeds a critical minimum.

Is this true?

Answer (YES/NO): NO